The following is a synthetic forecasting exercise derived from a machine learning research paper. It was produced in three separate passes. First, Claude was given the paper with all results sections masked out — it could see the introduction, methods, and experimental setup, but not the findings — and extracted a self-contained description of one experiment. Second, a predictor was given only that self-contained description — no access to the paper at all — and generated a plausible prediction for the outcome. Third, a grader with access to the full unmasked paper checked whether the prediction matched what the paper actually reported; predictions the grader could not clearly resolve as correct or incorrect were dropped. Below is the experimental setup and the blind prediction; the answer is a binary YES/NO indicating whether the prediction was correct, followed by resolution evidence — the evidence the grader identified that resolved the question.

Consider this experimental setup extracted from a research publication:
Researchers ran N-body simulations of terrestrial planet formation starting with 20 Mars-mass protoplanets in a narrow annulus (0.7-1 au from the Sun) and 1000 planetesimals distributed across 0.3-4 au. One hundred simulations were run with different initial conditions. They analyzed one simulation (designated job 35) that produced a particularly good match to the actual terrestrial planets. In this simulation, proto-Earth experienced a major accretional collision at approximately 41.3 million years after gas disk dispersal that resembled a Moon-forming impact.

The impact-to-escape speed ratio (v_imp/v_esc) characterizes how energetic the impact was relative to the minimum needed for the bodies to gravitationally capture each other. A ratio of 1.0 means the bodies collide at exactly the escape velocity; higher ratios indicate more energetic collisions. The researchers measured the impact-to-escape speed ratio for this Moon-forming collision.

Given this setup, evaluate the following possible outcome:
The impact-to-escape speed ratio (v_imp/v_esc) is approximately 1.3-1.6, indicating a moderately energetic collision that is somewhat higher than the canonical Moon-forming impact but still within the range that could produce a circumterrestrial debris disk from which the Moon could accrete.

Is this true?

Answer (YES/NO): NO